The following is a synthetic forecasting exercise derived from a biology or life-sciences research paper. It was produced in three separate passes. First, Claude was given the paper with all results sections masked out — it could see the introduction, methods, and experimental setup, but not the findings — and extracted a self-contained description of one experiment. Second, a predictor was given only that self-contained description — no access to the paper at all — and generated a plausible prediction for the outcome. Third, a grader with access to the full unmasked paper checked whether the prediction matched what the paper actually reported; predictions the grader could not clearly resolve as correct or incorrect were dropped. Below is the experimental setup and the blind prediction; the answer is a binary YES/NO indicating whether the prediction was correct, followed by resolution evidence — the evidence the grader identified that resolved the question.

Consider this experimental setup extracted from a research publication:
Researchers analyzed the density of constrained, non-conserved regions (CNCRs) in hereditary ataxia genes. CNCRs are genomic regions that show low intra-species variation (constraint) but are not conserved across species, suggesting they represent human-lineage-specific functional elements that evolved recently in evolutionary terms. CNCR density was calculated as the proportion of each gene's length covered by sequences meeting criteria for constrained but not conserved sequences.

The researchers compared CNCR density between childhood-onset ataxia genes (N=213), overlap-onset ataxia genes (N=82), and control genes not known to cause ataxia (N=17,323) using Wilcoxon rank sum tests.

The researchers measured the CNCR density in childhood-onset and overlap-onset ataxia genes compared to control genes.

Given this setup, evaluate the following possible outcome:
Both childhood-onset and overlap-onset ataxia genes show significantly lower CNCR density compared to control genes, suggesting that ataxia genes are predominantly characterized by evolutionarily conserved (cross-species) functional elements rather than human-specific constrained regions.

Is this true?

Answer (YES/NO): NO